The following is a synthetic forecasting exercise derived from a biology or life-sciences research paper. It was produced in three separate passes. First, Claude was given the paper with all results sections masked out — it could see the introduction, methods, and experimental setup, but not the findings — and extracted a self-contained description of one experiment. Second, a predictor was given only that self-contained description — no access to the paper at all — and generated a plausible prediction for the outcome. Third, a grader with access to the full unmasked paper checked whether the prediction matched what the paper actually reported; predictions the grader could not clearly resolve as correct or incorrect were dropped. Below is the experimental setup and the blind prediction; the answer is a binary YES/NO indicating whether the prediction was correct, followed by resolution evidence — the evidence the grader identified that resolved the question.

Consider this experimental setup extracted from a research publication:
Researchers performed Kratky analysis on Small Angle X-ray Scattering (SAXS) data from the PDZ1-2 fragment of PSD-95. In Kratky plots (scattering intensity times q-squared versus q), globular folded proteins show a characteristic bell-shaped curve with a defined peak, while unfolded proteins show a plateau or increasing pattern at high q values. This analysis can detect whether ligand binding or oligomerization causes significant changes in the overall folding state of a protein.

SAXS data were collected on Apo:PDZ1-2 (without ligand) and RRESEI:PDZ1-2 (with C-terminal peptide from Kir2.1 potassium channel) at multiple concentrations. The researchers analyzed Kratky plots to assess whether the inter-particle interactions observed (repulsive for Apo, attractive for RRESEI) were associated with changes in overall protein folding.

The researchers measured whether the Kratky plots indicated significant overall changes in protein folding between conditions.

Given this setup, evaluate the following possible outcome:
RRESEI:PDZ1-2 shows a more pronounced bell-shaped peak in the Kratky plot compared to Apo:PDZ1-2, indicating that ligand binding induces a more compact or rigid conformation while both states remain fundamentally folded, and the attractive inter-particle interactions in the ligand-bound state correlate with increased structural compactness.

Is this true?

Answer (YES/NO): NO